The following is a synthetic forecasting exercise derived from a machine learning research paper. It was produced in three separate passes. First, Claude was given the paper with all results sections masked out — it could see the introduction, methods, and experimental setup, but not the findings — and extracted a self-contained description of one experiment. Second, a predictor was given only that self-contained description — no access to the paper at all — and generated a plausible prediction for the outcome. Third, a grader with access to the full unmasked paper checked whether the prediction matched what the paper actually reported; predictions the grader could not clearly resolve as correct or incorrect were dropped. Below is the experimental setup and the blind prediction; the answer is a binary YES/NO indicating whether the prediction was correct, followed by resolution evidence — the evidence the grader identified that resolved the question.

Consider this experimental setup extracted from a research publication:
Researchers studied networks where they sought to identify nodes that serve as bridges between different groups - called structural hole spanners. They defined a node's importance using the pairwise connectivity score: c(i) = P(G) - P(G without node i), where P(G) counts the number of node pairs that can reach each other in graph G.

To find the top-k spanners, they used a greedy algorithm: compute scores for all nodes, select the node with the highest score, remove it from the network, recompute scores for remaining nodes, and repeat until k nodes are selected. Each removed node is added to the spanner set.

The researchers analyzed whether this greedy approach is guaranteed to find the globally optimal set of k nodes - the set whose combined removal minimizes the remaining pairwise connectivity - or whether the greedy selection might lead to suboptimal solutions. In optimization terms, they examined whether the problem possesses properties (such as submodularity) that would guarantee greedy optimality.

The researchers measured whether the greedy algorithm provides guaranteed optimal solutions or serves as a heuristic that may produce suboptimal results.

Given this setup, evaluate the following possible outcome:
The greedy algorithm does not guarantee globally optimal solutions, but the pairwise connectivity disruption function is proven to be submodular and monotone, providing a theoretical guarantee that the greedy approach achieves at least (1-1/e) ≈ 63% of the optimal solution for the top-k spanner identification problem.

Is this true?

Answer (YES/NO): NO